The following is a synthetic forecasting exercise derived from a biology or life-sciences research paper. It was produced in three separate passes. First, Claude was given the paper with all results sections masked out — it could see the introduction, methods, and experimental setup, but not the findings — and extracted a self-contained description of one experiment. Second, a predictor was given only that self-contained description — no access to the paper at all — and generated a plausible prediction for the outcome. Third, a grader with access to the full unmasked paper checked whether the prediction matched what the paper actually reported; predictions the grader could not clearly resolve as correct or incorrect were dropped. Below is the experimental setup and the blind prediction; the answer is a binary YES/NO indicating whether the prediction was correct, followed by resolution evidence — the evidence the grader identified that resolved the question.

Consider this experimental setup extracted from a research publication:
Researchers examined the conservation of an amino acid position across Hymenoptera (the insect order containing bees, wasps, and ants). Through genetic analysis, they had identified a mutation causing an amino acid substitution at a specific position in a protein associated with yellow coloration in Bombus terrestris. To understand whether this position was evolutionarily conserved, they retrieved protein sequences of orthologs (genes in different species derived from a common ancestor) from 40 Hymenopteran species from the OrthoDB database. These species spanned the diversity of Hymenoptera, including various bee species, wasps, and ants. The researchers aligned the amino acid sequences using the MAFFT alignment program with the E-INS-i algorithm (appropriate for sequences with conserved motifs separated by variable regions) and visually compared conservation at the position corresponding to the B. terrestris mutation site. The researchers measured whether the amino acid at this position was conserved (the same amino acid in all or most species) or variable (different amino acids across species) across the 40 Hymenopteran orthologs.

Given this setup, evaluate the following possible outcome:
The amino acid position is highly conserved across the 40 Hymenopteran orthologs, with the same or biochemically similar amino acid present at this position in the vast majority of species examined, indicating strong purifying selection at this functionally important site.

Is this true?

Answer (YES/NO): YES